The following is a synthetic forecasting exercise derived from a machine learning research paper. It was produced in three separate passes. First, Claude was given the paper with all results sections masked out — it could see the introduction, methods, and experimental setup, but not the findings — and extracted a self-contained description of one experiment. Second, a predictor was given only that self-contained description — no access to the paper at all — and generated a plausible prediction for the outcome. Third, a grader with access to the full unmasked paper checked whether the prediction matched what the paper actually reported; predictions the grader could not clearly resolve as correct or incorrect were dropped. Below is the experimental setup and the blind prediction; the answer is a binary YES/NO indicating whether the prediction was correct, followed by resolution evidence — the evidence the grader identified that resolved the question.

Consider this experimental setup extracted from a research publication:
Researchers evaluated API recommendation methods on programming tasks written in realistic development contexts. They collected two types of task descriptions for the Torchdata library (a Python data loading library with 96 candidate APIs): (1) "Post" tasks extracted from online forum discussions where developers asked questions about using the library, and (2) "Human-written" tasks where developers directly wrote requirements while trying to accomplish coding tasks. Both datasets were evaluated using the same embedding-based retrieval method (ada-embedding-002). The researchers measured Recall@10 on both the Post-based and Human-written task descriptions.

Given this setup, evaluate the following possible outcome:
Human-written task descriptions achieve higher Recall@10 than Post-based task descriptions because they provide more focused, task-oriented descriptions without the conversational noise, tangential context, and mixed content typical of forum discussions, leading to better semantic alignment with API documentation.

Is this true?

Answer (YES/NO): YES